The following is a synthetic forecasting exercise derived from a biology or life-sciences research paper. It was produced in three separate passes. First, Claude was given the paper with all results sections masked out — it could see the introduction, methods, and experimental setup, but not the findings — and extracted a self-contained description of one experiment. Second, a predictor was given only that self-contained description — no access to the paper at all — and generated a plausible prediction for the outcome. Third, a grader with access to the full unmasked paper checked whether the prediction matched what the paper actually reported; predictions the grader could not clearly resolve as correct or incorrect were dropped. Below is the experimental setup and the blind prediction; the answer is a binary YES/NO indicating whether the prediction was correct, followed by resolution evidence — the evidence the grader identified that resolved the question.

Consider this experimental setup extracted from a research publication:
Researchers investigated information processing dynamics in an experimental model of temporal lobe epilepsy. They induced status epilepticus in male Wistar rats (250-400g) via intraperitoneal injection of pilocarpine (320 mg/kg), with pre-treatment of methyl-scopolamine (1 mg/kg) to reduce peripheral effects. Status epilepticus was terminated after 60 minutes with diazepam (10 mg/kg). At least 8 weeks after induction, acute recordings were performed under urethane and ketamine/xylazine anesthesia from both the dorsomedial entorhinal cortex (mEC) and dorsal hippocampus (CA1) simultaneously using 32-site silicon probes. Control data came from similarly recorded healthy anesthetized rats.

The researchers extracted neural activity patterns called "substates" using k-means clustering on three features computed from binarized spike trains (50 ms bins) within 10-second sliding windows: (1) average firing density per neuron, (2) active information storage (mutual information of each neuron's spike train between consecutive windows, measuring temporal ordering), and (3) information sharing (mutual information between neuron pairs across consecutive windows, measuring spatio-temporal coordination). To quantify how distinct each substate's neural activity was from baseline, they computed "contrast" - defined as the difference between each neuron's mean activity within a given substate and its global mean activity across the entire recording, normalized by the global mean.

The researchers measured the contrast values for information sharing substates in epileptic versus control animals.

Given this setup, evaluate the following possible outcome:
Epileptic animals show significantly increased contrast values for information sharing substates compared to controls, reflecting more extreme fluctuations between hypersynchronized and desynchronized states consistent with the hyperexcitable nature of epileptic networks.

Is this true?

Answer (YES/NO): YES